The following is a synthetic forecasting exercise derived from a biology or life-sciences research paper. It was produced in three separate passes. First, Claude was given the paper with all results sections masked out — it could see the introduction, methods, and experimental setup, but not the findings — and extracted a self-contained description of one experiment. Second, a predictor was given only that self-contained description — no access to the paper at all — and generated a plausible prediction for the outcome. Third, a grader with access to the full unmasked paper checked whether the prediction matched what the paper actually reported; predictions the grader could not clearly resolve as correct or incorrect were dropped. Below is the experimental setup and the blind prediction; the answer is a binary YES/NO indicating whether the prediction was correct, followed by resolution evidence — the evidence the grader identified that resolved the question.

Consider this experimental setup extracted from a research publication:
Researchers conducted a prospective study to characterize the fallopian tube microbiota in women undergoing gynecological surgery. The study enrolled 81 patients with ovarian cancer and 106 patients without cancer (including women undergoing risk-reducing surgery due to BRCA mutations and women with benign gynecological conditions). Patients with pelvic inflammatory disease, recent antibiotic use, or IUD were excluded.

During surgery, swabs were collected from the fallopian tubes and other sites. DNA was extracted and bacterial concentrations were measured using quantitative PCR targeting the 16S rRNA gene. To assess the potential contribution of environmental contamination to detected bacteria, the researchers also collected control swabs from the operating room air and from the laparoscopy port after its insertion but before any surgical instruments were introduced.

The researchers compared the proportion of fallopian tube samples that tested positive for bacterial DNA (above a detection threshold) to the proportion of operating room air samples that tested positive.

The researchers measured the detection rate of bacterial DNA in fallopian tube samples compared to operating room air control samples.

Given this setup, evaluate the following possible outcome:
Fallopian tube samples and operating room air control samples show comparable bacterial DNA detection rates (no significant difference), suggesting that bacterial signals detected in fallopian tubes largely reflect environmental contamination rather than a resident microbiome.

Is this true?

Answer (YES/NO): NO